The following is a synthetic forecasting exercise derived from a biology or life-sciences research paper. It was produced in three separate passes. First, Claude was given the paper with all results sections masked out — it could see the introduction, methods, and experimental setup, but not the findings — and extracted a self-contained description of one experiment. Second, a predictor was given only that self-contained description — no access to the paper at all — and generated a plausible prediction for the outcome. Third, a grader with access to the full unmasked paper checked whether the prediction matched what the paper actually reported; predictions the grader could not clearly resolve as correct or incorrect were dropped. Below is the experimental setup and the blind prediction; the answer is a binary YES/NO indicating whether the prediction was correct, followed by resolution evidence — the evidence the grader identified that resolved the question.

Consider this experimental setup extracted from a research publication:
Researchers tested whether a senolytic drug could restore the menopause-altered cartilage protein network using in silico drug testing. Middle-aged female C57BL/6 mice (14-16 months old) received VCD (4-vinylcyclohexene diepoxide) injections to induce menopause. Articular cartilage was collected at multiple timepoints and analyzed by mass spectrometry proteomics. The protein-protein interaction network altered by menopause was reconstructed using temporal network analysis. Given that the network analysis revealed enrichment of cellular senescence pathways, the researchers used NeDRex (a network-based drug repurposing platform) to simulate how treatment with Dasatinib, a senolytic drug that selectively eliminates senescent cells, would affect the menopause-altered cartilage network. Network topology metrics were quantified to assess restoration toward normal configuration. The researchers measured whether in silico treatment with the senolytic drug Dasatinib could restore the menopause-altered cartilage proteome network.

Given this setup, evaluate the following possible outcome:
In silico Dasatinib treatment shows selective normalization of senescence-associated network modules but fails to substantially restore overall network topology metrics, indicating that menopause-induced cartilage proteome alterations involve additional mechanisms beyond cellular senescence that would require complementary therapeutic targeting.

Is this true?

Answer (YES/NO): NO